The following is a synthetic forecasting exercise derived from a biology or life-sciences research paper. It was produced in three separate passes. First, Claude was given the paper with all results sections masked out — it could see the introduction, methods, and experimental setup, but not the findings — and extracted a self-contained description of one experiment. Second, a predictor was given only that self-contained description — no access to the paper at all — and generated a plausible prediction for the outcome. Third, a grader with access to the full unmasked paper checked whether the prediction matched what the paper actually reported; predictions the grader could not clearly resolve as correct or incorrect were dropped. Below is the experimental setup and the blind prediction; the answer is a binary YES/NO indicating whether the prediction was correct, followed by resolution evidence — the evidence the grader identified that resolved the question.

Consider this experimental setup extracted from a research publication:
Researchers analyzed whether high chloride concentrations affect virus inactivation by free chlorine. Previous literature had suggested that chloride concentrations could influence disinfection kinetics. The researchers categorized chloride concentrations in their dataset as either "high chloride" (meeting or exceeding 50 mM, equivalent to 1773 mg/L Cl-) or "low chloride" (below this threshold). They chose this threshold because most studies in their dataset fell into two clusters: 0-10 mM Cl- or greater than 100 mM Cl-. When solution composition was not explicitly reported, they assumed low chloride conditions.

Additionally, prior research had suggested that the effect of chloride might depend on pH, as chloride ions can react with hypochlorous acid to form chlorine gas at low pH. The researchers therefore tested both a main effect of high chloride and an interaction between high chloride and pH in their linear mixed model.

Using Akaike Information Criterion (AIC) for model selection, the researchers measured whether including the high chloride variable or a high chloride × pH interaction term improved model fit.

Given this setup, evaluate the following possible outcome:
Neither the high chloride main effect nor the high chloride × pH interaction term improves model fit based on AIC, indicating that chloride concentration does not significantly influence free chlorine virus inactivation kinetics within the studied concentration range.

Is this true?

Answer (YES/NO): NO